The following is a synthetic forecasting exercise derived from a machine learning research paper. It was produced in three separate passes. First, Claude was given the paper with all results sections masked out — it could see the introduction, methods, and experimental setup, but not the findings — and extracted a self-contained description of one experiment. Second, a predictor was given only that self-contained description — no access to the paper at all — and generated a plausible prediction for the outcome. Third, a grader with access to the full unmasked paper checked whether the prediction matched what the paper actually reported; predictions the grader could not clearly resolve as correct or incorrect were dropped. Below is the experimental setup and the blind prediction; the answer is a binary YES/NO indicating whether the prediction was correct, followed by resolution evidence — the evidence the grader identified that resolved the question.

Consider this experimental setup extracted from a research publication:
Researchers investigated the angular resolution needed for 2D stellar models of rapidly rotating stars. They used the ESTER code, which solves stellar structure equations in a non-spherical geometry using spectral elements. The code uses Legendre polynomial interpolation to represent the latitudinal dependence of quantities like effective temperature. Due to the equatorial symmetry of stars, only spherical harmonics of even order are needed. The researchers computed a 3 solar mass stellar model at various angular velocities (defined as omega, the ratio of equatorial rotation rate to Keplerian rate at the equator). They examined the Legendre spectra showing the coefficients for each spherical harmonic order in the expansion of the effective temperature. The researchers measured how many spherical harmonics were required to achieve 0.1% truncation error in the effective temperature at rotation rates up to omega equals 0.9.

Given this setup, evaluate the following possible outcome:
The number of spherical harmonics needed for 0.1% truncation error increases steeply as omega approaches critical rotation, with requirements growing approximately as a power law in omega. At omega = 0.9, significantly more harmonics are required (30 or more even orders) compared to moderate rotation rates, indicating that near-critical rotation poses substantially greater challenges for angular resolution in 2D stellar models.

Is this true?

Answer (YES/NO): NO